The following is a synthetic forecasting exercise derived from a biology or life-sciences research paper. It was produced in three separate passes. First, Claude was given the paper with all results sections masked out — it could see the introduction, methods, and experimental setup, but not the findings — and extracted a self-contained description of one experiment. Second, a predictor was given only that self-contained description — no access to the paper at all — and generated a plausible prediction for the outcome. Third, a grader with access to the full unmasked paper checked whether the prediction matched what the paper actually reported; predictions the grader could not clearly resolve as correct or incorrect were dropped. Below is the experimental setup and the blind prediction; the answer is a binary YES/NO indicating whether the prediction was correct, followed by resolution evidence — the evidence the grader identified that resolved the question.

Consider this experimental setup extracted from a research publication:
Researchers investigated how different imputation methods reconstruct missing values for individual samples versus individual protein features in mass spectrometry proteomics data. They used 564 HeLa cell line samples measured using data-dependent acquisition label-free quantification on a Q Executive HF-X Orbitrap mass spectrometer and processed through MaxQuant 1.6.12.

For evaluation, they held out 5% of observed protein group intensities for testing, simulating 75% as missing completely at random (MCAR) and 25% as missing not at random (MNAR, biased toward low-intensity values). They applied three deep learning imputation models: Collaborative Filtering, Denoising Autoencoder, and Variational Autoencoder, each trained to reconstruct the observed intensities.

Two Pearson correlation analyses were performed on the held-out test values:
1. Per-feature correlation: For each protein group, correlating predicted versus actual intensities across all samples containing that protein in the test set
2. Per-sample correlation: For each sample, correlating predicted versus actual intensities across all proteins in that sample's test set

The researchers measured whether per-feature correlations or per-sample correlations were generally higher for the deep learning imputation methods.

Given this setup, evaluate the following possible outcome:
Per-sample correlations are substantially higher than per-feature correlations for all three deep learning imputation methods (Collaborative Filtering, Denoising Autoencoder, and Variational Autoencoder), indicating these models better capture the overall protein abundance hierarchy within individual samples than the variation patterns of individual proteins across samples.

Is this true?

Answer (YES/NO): YES